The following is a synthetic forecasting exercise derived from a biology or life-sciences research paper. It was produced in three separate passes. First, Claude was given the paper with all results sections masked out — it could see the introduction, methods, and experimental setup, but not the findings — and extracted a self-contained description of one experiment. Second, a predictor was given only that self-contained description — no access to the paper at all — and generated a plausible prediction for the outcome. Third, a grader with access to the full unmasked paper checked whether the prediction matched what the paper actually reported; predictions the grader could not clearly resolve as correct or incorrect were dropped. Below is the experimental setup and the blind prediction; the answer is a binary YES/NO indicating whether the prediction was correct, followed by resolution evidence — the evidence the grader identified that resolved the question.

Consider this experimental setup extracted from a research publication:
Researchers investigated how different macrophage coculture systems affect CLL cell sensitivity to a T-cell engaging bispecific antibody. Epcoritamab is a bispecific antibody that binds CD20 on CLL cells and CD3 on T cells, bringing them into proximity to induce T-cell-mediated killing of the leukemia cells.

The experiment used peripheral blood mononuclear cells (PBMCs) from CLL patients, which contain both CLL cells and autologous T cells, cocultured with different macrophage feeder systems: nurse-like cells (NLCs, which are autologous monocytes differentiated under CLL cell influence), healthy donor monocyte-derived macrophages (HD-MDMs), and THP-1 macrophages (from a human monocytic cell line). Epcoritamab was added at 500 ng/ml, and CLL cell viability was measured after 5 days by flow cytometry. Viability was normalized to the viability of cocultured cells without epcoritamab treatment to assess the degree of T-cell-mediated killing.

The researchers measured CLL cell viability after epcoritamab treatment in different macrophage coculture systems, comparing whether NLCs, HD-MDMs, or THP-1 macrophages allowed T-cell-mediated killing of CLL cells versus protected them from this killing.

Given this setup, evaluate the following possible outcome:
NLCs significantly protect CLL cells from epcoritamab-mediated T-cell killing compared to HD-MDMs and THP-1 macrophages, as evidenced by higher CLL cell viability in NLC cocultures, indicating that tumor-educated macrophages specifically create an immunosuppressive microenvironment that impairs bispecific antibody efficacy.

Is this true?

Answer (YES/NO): NO